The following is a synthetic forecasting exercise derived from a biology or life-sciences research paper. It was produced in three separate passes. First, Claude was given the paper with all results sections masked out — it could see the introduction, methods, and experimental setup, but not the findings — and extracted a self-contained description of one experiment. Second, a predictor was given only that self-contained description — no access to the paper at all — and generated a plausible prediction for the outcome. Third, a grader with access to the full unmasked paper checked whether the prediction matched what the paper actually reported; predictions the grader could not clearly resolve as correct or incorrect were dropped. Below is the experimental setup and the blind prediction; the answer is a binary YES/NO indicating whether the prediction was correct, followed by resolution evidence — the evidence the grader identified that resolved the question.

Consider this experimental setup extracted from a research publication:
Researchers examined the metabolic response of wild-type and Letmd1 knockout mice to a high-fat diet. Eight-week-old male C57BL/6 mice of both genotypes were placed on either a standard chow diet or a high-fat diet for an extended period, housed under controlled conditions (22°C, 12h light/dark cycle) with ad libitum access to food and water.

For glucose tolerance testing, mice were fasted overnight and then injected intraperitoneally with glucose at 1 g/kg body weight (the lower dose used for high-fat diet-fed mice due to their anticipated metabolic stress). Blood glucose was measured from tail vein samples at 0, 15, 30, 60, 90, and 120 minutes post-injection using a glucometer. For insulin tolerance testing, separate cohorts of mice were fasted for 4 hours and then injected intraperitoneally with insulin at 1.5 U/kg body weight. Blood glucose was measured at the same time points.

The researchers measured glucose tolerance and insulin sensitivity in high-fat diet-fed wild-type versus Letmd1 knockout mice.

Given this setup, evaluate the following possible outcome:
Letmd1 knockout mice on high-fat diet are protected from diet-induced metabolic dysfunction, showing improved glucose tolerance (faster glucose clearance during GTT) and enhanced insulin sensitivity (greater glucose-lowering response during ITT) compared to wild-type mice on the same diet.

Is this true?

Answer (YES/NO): NO